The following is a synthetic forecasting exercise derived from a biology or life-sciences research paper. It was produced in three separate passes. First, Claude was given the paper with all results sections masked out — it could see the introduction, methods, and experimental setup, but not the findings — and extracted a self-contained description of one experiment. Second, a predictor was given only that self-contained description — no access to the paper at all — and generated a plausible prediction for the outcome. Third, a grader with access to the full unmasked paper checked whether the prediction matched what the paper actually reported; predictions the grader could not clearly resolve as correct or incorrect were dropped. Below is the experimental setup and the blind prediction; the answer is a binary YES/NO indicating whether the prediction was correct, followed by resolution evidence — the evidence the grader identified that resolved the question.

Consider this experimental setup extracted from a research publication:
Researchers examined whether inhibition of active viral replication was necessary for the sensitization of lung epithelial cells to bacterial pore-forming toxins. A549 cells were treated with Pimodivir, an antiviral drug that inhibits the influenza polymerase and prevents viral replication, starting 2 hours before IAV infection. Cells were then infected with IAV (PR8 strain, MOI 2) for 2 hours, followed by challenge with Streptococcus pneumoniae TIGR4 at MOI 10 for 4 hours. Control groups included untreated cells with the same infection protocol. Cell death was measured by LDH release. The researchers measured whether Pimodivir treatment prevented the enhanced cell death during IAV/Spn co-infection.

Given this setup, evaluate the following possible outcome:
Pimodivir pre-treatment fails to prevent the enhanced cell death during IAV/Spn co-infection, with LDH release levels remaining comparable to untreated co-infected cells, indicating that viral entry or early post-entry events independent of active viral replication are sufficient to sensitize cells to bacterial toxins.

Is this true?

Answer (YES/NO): YES